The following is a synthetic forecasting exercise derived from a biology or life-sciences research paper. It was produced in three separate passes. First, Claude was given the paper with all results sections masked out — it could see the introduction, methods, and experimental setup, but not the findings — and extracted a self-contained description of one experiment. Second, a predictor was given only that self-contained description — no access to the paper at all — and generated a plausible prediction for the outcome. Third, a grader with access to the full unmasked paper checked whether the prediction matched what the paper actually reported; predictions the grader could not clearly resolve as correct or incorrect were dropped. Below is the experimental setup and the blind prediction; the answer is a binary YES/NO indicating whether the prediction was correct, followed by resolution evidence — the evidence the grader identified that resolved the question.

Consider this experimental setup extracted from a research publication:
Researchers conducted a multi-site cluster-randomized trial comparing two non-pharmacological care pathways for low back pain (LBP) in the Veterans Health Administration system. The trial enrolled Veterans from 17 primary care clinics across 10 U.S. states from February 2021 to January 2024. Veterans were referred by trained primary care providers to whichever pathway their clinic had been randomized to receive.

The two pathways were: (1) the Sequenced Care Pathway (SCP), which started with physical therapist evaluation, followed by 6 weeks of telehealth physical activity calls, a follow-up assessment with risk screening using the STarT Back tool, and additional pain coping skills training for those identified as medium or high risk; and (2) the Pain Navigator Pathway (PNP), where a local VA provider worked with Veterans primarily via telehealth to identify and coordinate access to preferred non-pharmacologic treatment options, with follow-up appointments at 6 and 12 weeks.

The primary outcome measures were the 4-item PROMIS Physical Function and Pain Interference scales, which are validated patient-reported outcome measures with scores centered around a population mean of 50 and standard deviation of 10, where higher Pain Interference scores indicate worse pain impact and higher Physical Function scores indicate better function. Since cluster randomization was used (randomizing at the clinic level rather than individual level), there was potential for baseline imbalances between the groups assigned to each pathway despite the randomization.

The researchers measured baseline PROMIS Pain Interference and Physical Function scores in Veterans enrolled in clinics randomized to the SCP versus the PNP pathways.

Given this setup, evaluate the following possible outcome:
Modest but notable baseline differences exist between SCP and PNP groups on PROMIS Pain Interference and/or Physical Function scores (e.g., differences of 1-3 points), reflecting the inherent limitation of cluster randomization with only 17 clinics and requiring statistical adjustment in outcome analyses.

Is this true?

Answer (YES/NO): NO